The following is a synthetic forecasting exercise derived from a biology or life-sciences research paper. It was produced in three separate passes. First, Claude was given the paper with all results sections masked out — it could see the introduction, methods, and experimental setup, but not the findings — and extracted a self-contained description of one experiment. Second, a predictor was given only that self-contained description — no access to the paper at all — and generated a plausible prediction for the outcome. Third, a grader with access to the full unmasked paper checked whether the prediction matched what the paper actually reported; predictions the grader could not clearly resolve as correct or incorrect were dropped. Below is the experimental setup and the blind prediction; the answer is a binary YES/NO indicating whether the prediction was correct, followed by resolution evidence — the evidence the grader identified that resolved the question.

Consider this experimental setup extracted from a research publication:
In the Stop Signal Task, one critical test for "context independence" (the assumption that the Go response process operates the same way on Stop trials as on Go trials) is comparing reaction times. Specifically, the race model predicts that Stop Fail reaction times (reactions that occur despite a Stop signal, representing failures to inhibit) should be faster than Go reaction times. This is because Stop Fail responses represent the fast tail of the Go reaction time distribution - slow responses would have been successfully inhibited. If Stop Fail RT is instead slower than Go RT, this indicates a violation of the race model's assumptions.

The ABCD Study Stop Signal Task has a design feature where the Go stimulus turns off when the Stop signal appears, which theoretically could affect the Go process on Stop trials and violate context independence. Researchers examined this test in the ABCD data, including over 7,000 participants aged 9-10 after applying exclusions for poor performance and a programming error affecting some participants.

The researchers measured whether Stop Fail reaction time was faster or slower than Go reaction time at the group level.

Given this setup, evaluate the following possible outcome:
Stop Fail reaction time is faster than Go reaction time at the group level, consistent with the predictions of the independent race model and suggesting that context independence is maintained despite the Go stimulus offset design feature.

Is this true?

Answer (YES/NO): YES